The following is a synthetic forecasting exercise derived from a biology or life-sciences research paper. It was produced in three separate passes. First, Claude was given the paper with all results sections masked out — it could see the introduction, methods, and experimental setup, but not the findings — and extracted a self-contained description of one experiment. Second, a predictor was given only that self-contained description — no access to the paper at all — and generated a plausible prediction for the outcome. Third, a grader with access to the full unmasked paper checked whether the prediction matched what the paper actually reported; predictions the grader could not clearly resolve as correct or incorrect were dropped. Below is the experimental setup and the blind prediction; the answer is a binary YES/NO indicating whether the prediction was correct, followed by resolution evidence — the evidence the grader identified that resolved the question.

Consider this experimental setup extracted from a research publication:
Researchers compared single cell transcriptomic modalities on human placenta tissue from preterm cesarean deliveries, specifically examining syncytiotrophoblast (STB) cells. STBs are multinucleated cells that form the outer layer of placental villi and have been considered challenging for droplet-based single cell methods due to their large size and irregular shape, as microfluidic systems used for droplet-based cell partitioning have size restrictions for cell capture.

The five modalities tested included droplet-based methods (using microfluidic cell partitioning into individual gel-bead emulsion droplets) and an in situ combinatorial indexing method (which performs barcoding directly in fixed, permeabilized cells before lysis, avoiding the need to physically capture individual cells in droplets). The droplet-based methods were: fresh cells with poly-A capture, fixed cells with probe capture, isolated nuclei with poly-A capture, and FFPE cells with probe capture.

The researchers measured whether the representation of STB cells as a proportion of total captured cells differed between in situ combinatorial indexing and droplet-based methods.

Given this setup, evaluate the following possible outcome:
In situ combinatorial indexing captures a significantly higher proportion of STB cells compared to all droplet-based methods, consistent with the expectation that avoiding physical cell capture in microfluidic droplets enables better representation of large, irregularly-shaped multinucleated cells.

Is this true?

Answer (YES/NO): NO